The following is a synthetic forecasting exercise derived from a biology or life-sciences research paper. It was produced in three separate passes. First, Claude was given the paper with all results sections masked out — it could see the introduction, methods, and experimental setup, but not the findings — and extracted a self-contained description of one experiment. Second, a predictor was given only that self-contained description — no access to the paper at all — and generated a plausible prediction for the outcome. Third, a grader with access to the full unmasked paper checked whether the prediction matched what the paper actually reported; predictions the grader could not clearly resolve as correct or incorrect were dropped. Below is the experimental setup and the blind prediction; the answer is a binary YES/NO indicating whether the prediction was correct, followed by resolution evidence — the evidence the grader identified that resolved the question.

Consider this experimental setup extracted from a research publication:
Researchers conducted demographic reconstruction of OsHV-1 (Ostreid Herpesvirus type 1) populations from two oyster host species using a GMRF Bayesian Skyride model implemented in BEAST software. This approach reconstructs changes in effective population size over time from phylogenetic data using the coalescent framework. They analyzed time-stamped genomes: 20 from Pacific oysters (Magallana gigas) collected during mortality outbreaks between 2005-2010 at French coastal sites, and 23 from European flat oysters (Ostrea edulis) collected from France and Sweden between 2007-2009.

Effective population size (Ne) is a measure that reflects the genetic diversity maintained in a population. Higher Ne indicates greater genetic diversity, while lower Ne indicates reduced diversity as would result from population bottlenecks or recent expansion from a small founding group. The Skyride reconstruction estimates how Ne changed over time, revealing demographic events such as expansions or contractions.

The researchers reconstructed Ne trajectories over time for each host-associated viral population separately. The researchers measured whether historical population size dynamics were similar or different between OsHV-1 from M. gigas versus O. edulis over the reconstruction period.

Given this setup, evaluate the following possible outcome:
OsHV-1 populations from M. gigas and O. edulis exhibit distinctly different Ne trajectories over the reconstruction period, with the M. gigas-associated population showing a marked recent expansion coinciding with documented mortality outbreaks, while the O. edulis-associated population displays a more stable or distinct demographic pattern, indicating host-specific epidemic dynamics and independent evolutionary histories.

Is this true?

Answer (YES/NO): YES